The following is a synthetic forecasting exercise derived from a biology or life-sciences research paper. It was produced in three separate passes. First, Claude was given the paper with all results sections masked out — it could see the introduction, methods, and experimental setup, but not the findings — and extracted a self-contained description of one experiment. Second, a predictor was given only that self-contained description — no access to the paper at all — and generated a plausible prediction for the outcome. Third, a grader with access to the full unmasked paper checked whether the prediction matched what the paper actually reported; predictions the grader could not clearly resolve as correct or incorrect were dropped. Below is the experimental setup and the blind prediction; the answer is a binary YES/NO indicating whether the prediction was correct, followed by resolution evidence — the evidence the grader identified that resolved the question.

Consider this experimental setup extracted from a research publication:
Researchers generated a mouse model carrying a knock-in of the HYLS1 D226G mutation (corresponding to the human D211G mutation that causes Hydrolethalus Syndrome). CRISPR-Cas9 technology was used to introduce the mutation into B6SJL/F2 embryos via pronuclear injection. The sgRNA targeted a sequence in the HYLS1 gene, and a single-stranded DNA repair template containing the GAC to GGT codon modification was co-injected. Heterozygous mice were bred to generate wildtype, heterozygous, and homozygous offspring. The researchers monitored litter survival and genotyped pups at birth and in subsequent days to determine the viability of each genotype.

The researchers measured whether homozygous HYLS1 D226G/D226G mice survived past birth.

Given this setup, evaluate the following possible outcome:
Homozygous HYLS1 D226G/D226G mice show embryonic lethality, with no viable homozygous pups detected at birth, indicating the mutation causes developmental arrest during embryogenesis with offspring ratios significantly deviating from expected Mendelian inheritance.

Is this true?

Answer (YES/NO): NO